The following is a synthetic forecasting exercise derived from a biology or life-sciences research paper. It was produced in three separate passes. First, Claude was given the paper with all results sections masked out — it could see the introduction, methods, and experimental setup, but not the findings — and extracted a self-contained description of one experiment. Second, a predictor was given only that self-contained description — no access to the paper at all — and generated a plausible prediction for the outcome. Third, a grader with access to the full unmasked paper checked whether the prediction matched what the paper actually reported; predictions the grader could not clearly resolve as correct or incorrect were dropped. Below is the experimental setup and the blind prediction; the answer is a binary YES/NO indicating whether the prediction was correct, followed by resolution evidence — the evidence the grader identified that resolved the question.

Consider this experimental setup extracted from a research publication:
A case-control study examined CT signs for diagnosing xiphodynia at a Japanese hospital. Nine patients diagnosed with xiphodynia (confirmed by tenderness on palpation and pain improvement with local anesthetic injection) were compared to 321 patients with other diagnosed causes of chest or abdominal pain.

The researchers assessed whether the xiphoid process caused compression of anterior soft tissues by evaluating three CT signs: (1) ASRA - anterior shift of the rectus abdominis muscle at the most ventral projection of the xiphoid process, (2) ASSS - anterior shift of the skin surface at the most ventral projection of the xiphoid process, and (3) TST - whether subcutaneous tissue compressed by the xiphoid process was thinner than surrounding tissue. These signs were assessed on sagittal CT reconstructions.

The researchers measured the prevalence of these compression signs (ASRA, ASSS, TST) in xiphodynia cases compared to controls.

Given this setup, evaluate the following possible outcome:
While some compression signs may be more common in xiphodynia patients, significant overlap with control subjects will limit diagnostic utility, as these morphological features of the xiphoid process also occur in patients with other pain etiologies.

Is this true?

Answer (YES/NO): YES